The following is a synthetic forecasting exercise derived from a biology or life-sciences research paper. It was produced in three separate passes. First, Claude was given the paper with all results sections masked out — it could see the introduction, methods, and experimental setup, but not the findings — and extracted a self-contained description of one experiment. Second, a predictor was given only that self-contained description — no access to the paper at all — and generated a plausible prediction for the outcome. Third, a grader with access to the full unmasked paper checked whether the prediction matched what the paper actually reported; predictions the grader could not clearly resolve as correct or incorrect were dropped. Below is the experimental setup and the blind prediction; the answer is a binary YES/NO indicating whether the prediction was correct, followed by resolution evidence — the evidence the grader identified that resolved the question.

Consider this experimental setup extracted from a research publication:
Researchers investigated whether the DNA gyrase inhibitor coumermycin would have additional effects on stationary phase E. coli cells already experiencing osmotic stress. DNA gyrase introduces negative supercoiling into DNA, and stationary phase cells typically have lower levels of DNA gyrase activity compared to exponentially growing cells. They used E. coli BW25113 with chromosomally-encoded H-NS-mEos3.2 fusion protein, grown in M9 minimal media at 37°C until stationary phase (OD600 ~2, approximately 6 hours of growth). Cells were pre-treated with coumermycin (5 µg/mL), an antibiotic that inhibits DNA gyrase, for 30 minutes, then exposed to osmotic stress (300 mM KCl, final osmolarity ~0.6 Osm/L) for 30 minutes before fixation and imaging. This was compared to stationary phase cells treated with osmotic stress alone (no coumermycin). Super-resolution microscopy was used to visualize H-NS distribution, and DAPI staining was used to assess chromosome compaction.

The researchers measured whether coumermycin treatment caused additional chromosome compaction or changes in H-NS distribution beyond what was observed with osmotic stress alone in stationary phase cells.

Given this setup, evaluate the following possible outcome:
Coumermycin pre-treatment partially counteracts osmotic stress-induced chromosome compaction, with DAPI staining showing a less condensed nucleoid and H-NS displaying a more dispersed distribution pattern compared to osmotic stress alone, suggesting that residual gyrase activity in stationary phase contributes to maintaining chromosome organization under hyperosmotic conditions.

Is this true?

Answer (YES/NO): NO